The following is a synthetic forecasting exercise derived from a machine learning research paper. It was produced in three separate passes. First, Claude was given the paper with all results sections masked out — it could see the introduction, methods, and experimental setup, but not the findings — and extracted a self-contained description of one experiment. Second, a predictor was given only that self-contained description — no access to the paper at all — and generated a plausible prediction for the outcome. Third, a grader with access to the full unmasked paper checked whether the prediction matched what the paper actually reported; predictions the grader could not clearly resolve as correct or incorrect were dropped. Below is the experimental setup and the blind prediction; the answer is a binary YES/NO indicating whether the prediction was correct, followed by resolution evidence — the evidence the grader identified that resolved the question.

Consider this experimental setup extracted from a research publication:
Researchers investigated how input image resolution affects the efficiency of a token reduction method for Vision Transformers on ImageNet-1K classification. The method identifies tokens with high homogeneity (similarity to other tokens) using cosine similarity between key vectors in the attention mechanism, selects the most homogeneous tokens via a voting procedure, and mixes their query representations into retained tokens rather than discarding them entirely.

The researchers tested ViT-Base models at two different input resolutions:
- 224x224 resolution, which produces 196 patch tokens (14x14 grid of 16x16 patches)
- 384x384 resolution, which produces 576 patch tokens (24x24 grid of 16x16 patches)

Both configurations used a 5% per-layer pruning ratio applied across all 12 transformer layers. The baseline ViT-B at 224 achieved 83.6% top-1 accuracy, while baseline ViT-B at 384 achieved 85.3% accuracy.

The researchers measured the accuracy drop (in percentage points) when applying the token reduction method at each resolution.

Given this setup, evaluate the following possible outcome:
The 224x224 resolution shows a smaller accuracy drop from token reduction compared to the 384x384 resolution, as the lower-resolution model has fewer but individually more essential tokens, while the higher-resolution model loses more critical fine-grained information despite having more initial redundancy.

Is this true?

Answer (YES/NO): NO